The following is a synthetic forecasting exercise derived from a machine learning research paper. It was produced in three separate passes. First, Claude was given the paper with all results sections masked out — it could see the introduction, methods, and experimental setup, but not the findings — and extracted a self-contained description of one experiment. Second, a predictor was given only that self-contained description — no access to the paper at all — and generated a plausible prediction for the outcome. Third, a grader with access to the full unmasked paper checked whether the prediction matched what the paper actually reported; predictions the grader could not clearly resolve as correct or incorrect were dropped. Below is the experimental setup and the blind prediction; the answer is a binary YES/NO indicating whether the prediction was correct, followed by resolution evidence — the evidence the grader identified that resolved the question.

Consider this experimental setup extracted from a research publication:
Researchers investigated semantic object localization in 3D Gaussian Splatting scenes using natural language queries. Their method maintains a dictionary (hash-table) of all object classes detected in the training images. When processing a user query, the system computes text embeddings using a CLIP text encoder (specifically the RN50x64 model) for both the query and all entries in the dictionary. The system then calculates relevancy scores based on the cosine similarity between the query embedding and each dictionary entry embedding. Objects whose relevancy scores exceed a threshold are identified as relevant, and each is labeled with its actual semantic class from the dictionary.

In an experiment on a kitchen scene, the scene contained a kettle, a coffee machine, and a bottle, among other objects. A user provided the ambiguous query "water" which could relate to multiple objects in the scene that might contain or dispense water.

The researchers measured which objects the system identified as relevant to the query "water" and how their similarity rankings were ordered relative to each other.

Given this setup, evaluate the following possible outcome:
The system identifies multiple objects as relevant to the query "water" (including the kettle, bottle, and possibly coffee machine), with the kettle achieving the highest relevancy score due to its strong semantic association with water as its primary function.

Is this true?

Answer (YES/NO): NO